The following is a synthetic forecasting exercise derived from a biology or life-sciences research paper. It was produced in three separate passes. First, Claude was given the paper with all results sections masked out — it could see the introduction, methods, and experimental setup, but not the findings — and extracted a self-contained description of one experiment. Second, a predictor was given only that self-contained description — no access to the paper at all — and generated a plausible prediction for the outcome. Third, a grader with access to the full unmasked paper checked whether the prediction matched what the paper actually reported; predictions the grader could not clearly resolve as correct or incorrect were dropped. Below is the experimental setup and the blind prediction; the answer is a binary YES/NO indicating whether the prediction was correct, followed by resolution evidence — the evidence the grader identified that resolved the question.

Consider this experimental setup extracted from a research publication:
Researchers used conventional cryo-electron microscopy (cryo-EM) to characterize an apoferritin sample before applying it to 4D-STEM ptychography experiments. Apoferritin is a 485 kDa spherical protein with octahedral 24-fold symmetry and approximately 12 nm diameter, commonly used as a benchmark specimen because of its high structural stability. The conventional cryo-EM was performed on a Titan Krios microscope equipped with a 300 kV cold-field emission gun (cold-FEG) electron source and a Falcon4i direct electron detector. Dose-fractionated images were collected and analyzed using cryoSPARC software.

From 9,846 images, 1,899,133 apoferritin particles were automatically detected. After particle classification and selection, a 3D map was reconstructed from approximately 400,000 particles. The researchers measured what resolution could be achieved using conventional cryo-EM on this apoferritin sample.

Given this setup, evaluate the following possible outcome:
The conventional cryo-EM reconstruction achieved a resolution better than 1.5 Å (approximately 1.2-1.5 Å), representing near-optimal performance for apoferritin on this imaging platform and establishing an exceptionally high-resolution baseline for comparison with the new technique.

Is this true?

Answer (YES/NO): NO